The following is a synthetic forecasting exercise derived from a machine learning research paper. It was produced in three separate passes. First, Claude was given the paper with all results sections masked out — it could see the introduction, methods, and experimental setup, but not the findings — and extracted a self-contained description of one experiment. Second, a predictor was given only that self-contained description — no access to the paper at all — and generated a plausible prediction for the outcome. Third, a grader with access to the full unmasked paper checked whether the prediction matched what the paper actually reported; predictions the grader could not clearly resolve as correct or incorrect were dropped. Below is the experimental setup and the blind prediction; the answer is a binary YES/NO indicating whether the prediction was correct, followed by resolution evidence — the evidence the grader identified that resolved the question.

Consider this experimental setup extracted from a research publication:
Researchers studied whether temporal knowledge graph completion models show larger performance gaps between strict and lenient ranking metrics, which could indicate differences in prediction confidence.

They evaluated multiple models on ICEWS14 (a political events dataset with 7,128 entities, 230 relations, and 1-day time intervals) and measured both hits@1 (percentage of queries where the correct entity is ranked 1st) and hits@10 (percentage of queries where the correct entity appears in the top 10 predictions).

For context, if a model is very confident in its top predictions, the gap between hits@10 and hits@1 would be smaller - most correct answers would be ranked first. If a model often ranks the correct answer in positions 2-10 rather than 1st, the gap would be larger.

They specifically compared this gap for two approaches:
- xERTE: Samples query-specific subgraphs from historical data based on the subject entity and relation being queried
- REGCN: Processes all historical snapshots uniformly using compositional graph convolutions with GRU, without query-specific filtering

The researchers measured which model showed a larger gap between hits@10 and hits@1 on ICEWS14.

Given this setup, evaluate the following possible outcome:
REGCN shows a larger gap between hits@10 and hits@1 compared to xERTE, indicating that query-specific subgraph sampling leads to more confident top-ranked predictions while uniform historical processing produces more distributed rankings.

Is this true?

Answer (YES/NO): YES